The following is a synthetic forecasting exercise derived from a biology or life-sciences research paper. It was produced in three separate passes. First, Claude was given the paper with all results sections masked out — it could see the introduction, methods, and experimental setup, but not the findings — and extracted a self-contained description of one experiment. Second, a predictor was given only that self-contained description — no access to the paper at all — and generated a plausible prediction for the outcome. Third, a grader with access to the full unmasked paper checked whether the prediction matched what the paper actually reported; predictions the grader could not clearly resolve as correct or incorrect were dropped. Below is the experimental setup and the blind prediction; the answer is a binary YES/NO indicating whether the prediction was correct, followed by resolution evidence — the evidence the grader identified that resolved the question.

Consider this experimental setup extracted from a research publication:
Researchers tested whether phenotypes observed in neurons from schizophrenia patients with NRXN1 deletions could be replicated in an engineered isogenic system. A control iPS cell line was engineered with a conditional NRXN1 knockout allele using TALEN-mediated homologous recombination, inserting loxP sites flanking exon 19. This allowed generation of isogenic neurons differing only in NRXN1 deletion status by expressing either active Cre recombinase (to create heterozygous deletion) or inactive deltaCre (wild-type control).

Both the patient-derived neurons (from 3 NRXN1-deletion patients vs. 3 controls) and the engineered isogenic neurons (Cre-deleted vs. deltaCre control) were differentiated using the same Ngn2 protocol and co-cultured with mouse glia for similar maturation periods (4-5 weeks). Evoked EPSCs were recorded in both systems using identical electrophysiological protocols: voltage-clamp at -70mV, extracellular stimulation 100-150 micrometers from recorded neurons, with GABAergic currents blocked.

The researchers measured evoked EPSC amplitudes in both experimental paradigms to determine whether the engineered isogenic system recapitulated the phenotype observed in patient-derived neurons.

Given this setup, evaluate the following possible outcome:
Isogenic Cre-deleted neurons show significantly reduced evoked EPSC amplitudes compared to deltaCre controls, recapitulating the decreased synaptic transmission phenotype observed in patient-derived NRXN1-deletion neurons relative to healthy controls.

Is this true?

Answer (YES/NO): YES